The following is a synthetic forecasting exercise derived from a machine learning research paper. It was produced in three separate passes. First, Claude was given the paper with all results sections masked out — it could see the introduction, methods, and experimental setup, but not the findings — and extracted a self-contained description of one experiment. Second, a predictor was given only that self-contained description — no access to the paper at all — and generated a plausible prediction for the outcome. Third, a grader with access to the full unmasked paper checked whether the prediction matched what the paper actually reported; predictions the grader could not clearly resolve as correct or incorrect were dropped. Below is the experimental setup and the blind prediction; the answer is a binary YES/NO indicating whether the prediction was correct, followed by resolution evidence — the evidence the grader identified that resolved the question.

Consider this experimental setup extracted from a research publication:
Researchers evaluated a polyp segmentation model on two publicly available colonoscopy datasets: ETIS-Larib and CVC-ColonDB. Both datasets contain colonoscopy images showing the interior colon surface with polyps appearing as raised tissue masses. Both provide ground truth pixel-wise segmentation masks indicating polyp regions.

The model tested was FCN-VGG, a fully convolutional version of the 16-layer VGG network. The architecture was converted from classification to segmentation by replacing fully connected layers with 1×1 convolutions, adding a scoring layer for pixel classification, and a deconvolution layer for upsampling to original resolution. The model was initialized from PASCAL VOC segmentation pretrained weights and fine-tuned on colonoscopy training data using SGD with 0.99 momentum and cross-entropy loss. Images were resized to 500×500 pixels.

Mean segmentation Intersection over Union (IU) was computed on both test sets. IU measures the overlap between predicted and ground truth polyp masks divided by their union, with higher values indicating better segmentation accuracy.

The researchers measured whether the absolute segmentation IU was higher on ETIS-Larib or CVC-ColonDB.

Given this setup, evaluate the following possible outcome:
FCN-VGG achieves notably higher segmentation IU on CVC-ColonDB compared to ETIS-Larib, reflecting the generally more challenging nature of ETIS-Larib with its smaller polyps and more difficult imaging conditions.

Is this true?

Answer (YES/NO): YES